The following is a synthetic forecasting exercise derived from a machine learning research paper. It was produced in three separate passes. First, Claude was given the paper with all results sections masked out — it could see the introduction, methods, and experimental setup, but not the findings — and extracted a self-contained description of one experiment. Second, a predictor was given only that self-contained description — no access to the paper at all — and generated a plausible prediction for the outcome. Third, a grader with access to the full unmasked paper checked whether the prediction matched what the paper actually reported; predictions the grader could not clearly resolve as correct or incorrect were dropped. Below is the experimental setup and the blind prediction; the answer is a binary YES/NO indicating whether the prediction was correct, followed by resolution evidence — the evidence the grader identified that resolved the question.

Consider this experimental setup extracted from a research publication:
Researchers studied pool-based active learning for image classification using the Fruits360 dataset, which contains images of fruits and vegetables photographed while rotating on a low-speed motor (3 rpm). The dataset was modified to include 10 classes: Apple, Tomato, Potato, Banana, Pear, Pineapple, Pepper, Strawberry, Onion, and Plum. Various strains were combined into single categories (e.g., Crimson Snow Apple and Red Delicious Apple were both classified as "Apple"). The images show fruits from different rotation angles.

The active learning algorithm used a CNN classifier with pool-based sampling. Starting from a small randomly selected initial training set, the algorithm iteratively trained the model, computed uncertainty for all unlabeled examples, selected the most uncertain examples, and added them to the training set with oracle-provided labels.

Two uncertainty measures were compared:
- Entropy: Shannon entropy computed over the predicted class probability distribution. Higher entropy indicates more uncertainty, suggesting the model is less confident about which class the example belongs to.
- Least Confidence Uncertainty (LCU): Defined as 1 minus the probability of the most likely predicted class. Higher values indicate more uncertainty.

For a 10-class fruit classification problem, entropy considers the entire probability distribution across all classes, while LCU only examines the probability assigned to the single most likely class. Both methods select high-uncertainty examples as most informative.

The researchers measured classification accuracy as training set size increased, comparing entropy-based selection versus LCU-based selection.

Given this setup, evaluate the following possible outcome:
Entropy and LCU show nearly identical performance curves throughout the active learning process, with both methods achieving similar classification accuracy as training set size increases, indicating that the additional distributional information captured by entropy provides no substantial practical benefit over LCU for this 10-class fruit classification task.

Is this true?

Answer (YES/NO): NO